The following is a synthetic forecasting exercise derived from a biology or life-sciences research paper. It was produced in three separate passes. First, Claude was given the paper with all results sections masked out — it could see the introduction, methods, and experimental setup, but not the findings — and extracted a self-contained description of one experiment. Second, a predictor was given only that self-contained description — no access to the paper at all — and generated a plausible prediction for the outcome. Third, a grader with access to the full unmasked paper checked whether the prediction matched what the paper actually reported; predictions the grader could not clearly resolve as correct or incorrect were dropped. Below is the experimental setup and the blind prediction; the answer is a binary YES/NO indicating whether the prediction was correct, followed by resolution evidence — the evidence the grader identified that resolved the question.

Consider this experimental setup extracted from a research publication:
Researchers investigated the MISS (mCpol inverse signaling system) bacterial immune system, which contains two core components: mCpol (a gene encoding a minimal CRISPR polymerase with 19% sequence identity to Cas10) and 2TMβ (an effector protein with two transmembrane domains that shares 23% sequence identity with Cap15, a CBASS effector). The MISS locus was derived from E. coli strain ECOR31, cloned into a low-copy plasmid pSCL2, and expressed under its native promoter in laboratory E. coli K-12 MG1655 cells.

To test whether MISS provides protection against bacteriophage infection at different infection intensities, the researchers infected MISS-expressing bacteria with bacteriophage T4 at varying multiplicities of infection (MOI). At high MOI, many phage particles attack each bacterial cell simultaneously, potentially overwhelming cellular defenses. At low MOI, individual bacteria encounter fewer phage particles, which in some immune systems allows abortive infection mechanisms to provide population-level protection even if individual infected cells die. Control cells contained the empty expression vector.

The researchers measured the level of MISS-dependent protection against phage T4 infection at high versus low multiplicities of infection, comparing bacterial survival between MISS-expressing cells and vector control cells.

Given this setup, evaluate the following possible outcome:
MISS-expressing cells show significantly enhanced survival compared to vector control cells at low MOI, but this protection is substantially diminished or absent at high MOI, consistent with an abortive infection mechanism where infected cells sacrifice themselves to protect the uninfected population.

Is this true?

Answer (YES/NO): YES